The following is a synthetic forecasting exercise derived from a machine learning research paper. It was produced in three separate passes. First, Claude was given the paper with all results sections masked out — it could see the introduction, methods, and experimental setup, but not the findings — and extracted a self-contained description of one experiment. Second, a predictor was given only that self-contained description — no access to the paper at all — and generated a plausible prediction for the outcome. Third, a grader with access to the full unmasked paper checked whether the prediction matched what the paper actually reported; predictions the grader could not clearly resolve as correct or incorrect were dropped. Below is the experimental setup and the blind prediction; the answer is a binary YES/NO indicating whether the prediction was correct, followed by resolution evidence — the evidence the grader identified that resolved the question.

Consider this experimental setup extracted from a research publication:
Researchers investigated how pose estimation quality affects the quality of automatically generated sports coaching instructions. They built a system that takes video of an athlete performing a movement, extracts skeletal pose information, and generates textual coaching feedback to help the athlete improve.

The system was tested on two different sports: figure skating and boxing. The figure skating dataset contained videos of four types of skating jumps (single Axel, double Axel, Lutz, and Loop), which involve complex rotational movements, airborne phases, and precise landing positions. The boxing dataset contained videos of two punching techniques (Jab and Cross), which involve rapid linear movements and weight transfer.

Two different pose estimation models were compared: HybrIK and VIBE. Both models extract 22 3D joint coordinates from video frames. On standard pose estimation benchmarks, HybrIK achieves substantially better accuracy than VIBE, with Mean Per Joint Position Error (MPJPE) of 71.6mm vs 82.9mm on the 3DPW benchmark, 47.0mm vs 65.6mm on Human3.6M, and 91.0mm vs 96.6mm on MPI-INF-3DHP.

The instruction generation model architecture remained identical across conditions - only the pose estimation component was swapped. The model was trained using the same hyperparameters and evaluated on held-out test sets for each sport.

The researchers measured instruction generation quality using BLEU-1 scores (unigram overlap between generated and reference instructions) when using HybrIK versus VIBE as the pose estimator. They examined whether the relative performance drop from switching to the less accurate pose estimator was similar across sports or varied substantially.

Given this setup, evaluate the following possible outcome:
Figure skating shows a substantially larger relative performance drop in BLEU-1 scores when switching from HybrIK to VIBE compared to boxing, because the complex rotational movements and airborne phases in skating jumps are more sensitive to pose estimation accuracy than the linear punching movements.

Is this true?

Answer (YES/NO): YES